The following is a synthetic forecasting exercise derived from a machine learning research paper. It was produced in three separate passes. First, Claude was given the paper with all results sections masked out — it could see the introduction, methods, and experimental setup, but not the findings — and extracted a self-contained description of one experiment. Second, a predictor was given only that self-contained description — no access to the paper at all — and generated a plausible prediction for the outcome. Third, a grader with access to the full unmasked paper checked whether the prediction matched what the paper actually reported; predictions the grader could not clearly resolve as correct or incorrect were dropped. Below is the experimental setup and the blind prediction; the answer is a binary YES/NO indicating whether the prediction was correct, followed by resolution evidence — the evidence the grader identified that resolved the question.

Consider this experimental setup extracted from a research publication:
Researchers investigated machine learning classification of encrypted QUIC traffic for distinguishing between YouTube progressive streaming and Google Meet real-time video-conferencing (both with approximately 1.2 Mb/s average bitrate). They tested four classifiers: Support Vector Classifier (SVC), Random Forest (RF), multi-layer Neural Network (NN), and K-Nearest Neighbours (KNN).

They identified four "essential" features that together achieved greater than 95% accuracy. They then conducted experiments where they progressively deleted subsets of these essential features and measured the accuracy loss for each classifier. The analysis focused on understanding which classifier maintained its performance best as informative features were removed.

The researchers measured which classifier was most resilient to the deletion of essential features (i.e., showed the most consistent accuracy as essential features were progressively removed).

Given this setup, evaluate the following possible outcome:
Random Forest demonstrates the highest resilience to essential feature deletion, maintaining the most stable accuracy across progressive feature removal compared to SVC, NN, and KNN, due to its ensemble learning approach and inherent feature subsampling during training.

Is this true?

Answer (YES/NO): NO